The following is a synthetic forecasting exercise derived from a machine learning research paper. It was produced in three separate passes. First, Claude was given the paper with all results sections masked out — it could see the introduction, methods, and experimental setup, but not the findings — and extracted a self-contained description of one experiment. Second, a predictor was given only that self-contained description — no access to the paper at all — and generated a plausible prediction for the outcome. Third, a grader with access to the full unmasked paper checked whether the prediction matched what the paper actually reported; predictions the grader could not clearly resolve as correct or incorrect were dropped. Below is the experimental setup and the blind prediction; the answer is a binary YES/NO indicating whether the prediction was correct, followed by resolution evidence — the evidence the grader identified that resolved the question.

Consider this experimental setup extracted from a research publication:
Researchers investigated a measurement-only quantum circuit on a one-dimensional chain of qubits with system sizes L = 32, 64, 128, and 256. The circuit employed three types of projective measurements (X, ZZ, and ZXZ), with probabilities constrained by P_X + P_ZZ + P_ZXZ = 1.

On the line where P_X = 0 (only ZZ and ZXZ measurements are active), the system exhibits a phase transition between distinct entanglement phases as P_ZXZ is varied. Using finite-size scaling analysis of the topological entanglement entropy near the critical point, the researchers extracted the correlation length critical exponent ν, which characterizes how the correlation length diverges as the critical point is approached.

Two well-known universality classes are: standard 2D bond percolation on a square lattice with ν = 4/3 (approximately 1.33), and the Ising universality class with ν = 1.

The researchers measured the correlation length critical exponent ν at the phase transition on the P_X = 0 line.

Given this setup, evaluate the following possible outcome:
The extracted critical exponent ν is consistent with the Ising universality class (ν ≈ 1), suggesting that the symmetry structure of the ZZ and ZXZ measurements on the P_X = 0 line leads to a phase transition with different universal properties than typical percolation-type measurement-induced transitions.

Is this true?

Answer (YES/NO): NO